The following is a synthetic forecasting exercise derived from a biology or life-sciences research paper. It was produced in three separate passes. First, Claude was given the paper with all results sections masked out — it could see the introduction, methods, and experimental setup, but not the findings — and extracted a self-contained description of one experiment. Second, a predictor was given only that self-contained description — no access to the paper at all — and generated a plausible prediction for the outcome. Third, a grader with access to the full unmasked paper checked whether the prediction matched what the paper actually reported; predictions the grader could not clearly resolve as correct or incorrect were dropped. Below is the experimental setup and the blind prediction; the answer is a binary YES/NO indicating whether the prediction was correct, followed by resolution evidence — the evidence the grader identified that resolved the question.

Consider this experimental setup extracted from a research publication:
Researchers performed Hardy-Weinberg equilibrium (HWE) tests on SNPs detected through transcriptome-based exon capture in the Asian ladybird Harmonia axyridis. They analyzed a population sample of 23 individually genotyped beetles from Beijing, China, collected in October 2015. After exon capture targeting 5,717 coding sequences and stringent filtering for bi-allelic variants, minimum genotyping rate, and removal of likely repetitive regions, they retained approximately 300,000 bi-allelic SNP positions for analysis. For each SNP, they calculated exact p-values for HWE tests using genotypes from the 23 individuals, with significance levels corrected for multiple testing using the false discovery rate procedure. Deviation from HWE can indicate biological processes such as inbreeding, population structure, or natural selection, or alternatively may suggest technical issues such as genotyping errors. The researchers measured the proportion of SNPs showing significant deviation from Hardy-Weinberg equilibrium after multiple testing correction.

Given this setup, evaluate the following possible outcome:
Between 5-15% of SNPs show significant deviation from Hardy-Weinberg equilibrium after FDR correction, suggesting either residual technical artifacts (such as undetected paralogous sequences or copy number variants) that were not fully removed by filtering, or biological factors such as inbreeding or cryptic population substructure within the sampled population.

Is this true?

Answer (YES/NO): NO